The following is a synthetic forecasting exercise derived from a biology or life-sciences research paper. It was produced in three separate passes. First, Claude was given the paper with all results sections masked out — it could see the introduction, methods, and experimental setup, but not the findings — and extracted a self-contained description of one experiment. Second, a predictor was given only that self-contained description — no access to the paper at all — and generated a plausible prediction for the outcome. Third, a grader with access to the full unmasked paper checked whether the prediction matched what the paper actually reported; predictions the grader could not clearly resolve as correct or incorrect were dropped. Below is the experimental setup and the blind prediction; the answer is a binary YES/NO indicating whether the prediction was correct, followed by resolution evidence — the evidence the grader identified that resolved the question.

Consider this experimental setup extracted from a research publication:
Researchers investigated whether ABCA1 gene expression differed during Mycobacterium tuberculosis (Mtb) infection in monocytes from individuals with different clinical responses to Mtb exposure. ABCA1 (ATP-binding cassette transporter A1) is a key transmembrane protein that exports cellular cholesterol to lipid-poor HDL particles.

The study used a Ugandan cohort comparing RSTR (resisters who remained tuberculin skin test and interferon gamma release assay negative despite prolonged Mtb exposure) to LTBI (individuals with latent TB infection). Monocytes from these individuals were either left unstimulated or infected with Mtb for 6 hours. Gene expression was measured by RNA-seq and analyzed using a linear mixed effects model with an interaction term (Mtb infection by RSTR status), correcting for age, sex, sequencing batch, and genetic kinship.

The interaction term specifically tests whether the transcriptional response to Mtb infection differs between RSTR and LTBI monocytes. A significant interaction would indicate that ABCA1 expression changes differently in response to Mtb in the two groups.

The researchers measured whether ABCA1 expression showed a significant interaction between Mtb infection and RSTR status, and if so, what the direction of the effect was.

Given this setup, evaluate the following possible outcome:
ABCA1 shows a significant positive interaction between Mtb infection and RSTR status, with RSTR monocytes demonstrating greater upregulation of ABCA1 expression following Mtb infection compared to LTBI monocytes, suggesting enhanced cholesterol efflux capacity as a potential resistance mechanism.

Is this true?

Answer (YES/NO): YES